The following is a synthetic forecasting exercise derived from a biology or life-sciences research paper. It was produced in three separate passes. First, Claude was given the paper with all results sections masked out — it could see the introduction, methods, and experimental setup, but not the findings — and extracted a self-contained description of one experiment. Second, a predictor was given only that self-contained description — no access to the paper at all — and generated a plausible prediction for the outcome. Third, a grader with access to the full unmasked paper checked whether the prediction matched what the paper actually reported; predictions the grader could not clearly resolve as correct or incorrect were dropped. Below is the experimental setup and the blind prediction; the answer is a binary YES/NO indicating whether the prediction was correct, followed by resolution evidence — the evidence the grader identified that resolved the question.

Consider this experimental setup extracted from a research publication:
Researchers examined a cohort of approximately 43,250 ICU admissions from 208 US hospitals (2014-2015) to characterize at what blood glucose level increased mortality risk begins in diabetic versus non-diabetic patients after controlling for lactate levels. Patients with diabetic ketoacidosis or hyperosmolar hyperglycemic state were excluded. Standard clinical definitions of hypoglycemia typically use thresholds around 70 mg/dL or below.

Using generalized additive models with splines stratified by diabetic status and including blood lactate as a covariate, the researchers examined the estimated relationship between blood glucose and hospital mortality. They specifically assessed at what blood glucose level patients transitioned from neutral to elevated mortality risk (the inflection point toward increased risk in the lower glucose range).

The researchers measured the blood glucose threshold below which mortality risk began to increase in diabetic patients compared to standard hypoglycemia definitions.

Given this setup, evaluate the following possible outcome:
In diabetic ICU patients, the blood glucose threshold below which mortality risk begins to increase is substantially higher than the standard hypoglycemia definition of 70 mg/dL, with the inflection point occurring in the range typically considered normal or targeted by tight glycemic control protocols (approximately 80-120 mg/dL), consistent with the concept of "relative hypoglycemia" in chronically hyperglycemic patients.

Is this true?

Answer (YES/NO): NO